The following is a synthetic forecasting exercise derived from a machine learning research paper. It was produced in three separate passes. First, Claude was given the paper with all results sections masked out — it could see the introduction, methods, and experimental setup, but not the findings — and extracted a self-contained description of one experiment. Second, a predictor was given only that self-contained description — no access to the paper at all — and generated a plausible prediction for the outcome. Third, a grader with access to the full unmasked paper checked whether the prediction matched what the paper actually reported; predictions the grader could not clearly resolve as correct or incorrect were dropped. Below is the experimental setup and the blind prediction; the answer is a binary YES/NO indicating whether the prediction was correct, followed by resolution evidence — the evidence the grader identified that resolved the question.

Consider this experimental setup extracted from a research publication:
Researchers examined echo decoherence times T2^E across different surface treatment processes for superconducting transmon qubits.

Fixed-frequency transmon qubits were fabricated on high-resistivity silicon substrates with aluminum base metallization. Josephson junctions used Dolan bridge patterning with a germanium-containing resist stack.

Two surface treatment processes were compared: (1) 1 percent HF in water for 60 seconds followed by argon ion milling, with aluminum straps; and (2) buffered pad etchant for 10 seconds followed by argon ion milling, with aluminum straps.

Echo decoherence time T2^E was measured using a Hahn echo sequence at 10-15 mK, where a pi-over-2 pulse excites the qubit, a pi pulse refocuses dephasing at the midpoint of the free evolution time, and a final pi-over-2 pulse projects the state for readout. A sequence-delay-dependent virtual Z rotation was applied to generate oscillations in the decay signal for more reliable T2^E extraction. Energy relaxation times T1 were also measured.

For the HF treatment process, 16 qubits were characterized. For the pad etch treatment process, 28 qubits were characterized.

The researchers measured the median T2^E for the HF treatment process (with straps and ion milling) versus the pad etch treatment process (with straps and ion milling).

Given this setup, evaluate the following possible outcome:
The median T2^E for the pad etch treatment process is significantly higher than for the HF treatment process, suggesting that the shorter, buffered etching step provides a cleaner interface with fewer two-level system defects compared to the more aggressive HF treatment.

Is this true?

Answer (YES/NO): NO